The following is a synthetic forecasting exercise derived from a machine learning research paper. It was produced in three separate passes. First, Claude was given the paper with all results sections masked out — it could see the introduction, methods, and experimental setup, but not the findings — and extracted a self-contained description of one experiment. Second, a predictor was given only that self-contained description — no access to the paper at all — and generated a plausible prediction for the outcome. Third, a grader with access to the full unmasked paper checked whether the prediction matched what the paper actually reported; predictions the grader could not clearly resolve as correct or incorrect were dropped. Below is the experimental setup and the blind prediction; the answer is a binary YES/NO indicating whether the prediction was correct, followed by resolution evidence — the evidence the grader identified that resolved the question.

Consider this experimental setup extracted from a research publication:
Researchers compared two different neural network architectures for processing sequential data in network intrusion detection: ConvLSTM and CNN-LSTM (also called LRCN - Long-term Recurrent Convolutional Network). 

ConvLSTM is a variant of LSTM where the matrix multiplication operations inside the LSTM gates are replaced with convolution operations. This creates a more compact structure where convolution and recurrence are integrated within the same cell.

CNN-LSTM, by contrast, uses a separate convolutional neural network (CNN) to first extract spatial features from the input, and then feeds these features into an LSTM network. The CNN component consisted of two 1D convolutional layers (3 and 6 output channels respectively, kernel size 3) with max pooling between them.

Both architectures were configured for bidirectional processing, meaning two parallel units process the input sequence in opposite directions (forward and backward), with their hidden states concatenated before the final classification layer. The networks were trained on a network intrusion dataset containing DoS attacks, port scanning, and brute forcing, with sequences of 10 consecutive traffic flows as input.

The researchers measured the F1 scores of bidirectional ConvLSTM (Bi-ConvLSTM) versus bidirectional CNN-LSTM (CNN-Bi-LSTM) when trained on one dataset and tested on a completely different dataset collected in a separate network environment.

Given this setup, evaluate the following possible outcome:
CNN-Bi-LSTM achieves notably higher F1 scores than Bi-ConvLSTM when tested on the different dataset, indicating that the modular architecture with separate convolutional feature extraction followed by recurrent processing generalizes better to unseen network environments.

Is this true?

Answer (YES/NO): NO